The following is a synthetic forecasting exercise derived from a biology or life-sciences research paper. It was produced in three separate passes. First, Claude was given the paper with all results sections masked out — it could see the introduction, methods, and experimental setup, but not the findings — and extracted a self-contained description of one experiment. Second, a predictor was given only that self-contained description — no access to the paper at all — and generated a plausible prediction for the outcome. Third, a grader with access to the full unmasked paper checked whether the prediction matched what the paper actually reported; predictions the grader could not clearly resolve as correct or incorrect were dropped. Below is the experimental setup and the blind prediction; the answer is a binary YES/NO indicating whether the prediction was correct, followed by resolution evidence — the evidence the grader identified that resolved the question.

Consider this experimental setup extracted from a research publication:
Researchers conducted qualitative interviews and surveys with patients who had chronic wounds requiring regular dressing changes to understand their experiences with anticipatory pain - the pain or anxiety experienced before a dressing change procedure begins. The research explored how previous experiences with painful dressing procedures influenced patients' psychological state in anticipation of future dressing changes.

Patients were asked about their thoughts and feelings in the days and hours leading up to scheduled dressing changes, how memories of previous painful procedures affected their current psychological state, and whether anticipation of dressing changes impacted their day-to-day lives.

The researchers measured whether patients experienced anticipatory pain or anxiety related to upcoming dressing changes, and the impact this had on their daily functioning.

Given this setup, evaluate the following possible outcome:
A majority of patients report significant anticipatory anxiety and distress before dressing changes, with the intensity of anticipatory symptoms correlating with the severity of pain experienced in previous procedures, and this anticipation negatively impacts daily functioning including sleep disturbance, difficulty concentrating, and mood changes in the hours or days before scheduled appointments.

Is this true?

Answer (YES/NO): NO